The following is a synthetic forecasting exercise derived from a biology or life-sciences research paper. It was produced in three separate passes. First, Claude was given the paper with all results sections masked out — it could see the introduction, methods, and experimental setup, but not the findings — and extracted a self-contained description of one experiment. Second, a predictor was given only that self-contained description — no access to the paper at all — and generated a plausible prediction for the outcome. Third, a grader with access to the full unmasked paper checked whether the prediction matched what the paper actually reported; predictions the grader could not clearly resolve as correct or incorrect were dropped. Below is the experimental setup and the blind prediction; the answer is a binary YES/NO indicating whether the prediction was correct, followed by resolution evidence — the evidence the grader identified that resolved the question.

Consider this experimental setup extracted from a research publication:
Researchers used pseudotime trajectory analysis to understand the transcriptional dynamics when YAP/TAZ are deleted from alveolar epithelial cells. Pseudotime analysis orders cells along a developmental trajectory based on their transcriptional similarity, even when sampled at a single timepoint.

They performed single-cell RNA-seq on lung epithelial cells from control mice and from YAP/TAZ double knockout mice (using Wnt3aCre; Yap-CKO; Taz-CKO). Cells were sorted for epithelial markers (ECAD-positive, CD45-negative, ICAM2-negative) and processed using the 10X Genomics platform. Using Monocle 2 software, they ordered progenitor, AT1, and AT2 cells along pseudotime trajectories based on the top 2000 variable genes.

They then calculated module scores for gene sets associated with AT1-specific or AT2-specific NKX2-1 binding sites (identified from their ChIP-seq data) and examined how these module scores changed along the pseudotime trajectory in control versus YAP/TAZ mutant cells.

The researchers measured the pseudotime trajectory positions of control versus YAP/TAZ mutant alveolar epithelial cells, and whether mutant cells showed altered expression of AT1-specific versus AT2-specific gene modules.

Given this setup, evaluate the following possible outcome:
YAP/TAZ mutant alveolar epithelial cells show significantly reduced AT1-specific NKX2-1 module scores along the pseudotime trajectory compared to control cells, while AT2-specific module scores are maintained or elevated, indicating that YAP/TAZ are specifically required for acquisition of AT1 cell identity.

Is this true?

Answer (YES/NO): YES